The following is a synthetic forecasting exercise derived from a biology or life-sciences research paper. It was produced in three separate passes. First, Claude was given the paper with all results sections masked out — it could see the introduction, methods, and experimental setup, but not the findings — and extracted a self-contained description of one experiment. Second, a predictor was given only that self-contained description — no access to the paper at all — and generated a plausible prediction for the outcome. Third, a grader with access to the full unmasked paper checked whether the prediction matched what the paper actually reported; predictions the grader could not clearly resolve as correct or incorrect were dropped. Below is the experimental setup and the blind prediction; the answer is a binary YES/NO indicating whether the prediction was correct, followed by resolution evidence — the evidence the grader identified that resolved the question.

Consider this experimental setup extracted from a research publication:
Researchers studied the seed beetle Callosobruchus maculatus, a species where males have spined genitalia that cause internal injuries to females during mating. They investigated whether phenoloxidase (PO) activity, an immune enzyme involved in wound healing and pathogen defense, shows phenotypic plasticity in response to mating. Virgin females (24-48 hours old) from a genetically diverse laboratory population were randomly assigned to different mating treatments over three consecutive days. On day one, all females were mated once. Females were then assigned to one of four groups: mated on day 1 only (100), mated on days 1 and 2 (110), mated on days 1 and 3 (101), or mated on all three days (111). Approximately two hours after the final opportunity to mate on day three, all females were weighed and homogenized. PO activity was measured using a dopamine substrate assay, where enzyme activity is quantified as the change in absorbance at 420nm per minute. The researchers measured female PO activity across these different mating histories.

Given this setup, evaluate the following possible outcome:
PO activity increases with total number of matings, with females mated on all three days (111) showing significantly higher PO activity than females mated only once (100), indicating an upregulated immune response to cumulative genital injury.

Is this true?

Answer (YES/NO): NO